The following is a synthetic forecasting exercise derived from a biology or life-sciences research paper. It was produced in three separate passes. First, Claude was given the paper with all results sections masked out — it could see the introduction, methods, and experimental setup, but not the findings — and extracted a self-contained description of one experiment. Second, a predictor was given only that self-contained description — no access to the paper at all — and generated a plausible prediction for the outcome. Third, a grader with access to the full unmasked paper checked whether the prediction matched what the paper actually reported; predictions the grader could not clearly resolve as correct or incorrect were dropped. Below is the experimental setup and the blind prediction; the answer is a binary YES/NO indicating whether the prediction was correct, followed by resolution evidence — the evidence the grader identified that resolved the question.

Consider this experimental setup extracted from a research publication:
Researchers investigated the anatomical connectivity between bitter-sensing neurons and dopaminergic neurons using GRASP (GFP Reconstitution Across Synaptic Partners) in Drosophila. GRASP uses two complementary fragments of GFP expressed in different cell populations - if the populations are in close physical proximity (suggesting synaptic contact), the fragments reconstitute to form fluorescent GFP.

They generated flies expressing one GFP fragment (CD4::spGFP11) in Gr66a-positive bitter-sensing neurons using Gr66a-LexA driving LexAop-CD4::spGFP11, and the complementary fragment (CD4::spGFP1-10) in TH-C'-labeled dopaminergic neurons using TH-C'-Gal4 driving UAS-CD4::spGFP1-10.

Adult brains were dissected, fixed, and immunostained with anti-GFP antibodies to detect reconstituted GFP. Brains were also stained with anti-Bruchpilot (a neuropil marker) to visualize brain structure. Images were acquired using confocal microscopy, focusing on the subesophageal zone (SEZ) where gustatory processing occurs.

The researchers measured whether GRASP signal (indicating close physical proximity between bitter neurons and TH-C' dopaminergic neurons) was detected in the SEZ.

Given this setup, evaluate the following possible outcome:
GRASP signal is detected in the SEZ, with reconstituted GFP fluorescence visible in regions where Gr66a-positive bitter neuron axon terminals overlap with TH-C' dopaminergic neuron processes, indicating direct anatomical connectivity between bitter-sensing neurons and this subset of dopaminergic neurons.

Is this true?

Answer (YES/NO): NO